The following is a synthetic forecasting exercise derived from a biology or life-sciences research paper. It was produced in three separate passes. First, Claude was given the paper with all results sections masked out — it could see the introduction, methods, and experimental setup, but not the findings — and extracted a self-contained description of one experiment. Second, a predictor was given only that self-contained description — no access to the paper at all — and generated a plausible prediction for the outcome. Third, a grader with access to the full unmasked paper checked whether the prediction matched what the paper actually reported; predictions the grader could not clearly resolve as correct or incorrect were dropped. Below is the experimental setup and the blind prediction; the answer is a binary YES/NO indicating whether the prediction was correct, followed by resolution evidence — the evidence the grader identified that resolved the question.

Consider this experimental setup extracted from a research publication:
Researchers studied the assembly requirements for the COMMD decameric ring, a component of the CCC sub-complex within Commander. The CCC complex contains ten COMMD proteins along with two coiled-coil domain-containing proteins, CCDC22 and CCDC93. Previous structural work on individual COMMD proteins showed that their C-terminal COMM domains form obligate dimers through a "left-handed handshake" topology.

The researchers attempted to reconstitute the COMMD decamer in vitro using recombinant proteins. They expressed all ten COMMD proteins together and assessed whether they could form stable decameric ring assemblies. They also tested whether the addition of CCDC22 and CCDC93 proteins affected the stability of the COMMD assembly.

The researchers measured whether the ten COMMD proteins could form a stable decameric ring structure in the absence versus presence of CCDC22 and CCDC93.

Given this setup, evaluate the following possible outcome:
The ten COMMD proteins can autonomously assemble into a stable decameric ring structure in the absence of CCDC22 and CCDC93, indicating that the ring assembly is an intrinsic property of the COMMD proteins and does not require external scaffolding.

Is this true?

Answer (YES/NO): NO